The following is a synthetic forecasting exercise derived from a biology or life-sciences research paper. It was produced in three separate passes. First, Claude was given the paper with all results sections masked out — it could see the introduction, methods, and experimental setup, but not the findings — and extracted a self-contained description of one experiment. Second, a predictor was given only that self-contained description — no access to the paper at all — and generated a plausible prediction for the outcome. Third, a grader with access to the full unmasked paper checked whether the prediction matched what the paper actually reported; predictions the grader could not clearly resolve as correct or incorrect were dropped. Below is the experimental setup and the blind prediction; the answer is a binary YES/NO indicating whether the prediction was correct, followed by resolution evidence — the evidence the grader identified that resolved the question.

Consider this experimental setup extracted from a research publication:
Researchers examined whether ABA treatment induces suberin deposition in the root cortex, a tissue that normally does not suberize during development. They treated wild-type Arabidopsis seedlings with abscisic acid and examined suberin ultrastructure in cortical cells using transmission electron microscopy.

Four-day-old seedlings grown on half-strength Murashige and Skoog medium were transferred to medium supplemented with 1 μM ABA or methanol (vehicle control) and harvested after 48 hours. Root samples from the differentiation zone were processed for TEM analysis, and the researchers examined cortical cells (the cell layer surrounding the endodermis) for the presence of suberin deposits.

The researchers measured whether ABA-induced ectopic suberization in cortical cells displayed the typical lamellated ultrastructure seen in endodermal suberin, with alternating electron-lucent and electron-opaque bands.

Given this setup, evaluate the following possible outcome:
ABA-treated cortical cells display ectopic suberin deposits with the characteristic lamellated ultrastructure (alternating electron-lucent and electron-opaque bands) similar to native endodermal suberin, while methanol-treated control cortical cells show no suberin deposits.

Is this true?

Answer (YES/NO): NO